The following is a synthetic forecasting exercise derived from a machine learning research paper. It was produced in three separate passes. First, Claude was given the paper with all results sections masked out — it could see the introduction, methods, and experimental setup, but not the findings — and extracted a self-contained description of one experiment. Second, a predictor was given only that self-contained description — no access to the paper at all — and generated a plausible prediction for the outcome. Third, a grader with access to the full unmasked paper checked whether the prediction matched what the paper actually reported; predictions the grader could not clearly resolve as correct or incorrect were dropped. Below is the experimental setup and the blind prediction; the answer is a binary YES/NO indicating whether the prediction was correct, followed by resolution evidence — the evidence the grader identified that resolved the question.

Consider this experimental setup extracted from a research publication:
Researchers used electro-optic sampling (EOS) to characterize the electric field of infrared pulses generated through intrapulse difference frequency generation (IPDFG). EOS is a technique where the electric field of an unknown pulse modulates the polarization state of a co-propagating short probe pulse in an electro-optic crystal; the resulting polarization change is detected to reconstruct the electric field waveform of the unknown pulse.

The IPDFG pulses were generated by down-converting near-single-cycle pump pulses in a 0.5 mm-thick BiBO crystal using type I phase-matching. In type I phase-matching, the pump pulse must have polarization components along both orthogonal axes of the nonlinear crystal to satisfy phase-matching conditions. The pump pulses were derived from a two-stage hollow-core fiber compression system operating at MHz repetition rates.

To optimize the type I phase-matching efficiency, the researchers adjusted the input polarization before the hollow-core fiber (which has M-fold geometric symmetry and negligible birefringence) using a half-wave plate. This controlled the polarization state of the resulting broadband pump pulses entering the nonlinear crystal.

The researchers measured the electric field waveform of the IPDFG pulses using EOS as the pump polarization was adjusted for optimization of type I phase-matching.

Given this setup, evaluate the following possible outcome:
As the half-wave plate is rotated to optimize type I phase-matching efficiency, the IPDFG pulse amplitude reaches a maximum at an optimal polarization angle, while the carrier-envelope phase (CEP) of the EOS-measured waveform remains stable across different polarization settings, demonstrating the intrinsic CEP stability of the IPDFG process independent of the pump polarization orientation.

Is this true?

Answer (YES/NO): YES